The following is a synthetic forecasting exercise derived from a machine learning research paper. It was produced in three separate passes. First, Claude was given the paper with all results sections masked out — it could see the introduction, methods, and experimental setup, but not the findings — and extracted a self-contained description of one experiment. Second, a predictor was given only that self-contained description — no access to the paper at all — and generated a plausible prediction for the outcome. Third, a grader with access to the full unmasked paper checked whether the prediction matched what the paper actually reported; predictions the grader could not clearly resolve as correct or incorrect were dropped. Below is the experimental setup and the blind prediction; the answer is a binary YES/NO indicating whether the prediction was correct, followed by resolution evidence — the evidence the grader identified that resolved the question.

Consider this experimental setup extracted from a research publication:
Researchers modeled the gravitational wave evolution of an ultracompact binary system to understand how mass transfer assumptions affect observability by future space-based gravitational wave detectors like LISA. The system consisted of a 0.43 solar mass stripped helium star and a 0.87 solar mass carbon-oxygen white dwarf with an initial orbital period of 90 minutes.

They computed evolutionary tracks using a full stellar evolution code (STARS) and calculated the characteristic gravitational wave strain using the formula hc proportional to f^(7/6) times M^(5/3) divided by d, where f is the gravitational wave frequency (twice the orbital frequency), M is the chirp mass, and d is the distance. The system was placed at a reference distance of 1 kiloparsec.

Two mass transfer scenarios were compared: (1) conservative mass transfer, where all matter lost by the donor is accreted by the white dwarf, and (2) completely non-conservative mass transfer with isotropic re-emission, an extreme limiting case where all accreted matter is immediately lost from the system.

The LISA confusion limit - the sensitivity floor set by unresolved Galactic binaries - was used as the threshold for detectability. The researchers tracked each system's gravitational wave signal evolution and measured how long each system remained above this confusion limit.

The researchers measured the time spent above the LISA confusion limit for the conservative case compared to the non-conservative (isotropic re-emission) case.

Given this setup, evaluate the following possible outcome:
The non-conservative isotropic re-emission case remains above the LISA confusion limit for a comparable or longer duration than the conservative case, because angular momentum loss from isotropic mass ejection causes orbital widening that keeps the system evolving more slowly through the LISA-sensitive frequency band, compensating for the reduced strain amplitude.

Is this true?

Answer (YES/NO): YES